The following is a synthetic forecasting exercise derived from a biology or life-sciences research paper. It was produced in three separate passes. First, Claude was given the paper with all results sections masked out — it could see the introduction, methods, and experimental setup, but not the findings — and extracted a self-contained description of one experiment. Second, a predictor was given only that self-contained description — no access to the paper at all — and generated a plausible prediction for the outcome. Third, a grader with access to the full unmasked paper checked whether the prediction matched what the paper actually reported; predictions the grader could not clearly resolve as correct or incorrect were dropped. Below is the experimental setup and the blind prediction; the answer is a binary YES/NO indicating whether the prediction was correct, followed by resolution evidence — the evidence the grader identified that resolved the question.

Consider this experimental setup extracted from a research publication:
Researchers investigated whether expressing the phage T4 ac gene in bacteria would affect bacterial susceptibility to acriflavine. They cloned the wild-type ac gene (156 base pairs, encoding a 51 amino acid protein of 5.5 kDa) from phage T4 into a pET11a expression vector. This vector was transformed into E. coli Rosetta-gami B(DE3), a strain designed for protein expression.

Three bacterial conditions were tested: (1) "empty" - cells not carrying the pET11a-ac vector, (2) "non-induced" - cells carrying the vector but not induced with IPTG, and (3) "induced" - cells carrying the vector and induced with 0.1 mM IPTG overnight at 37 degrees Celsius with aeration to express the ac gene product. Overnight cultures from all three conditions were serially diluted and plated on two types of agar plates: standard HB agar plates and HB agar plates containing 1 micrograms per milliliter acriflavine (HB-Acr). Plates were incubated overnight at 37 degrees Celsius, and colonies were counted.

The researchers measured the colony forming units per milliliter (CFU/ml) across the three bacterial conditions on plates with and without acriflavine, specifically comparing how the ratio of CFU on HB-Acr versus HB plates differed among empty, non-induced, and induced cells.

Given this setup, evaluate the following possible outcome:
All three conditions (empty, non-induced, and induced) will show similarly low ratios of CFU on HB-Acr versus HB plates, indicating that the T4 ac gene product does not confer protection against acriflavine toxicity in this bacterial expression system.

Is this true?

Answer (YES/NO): NO